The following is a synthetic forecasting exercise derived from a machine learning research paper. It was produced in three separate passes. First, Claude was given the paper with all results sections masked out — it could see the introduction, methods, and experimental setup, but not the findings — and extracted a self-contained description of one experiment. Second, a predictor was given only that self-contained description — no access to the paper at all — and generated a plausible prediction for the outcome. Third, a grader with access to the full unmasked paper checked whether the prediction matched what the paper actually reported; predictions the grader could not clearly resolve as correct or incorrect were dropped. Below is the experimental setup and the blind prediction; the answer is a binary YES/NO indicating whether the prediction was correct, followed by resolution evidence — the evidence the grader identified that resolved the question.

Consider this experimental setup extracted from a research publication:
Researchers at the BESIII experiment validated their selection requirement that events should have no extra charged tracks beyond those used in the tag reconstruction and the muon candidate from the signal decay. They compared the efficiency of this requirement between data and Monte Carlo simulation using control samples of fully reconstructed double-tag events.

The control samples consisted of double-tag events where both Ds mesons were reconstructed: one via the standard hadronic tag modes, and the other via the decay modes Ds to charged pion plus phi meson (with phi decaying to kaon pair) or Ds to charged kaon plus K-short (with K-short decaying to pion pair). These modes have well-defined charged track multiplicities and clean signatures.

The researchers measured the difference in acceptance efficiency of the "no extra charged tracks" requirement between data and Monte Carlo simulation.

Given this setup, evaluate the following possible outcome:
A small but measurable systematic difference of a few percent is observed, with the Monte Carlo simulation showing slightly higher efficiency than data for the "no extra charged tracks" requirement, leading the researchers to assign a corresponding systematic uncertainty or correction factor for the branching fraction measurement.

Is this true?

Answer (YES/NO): NO